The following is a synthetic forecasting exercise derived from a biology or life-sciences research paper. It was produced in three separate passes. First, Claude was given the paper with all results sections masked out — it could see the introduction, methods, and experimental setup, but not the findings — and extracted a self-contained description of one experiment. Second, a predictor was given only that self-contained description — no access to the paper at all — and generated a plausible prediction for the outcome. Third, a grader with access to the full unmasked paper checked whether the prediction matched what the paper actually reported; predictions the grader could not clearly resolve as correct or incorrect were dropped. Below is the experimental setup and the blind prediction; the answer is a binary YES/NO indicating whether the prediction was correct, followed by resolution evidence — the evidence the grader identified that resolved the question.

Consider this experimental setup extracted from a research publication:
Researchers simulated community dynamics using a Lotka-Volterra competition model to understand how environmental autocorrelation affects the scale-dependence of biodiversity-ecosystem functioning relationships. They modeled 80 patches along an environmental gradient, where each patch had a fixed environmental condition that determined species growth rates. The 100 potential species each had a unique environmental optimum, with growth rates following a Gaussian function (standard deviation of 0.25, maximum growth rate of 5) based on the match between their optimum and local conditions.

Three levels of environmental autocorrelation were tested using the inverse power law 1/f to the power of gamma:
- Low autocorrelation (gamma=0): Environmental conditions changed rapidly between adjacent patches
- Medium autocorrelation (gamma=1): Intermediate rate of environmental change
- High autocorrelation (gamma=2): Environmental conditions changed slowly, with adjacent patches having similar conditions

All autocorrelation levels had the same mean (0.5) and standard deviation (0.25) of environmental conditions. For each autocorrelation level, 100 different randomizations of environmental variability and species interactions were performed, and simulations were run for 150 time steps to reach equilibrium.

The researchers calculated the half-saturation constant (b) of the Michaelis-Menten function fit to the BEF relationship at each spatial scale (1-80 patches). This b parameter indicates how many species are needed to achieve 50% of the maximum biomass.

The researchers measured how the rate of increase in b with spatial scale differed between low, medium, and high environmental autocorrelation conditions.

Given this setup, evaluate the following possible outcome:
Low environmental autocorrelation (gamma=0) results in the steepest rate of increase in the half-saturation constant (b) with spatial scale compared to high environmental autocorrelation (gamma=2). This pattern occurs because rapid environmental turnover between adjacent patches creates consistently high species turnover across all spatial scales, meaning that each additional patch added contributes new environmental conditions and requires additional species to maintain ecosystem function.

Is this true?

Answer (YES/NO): YES